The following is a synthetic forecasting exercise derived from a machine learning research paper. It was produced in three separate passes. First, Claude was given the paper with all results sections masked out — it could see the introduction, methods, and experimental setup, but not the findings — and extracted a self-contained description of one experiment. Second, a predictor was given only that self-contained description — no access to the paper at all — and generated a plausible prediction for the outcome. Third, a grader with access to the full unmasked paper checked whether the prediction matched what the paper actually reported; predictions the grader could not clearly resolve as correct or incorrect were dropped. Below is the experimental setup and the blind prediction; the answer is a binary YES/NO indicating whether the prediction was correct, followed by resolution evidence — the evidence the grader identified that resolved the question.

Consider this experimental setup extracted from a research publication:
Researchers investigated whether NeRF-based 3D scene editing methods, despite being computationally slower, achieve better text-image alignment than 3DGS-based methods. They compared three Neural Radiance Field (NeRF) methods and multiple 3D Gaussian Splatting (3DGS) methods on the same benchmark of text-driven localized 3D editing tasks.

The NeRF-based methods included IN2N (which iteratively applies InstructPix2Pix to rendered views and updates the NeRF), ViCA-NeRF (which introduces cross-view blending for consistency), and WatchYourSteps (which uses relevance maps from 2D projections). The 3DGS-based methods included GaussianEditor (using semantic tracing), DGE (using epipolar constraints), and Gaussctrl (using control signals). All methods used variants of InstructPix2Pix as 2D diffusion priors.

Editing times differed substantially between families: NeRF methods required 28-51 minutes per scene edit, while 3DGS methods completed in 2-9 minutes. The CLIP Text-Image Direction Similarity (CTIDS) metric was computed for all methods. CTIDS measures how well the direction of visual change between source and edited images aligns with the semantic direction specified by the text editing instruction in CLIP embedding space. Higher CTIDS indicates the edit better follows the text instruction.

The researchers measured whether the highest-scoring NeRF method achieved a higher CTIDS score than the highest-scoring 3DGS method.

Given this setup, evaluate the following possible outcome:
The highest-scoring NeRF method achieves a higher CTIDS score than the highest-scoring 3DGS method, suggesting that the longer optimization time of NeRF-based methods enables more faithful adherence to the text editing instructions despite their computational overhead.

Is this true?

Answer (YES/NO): YES